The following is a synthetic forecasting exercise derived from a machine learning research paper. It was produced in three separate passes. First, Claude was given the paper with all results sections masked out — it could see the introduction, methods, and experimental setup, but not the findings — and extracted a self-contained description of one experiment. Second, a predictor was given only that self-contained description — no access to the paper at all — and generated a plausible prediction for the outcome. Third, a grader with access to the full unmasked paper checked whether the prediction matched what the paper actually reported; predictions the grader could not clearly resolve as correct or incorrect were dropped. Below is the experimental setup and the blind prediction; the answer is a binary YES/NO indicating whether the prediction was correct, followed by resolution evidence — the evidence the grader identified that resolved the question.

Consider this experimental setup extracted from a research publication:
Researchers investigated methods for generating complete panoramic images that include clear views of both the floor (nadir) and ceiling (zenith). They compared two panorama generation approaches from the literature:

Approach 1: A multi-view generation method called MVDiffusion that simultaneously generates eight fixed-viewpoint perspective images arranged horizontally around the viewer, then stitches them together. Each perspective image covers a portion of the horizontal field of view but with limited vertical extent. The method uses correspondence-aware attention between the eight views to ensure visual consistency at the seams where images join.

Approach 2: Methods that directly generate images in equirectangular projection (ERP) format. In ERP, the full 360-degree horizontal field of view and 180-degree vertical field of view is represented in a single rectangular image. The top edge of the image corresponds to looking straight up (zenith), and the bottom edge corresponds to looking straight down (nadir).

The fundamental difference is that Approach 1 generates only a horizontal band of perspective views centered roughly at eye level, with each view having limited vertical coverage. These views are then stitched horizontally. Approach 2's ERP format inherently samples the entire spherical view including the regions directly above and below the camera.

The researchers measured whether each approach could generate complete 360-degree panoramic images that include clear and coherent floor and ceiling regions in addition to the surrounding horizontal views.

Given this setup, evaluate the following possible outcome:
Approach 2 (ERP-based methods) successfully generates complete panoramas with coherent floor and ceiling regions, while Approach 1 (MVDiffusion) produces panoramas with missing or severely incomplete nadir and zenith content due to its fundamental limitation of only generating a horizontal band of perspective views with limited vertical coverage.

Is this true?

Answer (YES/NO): NO